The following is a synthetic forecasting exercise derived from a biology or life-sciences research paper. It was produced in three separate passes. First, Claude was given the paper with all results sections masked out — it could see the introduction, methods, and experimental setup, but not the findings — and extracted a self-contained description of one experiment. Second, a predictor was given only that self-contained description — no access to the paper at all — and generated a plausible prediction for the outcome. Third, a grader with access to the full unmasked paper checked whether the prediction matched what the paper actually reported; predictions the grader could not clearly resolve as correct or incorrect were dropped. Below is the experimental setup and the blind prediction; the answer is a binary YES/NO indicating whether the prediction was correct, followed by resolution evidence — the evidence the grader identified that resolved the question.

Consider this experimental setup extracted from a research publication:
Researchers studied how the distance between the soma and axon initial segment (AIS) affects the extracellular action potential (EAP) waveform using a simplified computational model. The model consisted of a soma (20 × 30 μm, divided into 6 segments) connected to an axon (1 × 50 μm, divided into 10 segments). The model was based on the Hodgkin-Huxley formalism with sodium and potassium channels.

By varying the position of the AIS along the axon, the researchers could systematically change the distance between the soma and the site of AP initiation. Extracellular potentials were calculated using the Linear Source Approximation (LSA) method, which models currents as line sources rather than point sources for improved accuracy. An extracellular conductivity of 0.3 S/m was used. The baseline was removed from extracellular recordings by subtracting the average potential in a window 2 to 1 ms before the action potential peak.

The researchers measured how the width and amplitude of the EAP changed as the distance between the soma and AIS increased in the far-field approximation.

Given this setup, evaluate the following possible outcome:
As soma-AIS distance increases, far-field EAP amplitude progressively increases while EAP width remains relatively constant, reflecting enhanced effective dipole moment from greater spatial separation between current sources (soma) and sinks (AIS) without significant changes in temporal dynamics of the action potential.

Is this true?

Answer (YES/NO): NO